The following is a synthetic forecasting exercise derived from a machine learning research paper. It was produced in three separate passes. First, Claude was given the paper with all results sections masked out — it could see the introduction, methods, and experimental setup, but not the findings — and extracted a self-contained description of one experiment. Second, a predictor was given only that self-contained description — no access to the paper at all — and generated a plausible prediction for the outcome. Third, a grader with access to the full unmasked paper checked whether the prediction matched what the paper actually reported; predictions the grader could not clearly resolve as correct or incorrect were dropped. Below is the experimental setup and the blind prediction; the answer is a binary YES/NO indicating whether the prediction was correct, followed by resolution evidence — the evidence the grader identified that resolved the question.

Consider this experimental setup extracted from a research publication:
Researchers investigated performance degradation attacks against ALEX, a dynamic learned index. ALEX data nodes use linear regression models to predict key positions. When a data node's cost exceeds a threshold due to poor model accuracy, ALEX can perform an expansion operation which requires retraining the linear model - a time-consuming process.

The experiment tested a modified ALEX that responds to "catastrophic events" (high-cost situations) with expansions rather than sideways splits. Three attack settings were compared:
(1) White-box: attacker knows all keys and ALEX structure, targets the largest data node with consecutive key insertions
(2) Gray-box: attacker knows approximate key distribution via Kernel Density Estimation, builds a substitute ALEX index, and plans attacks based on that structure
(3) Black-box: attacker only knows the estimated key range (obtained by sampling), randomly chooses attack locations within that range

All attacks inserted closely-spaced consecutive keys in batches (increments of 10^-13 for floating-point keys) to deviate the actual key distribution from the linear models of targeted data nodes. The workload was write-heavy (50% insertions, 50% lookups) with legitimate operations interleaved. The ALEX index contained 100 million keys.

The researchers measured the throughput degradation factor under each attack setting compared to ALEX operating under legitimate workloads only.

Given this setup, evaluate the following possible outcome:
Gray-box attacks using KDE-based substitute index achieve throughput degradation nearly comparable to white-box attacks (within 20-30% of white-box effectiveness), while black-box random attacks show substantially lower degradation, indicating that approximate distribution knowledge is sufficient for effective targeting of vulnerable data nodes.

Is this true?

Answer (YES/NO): NO